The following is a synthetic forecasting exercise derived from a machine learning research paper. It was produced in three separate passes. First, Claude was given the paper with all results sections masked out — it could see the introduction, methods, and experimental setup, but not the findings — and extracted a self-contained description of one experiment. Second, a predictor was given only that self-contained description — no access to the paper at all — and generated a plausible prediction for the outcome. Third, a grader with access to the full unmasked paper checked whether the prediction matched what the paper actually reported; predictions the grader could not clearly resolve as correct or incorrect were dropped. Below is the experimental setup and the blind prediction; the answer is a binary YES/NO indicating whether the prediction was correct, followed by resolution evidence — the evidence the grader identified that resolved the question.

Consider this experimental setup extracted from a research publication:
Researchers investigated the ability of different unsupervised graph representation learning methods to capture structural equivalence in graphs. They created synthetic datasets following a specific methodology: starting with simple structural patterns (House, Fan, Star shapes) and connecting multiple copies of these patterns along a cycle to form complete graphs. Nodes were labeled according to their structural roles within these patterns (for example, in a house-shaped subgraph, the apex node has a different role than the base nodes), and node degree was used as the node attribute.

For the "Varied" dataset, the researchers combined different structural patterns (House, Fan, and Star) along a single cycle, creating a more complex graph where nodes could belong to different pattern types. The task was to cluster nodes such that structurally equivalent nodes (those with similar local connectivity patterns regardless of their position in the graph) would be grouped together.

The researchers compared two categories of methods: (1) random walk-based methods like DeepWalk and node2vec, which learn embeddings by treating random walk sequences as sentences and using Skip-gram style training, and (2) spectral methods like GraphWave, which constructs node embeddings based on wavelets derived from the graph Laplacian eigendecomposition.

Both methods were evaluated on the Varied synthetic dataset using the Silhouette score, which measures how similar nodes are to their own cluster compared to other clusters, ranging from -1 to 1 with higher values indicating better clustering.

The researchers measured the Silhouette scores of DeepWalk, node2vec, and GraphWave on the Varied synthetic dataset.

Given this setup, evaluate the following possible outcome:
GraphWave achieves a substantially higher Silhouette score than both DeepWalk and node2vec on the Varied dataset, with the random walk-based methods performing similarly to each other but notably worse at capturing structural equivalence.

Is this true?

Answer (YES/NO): YES